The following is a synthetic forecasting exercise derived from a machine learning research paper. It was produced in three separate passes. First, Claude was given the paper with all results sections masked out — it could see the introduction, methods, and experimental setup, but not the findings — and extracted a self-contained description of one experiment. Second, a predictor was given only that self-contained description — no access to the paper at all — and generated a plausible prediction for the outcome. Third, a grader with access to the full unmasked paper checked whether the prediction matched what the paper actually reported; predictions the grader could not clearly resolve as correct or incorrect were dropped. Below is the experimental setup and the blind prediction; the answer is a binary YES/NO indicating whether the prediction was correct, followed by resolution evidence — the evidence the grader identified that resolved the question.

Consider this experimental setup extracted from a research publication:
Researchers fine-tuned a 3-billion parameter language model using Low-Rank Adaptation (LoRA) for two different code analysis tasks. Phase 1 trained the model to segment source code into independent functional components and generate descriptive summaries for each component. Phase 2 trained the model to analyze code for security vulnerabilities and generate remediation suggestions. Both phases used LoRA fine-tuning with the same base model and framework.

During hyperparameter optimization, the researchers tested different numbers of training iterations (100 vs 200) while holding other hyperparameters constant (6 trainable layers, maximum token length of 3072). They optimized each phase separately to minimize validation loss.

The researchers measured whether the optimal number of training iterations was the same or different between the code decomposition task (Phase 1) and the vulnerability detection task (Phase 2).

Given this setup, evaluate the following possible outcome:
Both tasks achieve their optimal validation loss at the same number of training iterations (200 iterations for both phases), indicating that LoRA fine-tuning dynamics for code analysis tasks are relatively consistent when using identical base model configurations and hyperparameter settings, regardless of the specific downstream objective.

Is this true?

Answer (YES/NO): YES